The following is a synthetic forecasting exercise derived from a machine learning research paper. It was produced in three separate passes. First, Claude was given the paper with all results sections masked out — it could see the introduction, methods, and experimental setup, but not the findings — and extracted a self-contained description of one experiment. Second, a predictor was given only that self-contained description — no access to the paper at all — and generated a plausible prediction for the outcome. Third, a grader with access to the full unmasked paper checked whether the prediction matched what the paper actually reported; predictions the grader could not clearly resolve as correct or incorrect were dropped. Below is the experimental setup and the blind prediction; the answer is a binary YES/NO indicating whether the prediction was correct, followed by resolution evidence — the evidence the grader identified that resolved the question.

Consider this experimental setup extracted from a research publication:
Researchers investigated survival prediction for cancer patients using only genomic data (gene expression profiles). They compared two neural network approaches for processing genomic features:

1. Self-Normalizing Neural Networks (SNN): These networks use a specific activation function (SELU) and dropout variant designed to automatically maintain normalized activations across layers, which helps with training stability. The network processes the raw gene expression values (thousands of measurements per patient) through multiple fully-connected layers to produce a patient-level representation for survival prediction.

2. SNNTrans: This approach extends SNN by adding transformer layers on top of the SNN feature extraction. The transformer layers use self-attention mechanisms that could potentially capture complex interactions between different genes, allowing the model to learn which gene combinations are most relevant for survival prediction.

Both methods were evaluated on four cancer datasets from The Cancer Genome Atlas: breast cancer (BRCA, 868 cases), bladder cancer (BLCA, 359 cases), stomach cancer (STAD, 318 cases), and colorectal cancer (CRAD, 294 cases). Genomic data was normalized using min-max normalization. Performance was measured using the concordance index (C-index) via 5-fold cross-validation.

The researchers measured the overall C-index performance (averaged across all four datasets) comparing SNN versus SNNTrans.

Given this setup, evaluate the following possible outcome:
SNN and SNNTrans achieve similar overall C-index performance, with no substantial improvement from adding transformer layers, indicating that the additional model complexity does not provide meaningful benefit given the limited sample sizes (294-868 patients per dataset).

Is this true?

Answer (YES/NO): YES